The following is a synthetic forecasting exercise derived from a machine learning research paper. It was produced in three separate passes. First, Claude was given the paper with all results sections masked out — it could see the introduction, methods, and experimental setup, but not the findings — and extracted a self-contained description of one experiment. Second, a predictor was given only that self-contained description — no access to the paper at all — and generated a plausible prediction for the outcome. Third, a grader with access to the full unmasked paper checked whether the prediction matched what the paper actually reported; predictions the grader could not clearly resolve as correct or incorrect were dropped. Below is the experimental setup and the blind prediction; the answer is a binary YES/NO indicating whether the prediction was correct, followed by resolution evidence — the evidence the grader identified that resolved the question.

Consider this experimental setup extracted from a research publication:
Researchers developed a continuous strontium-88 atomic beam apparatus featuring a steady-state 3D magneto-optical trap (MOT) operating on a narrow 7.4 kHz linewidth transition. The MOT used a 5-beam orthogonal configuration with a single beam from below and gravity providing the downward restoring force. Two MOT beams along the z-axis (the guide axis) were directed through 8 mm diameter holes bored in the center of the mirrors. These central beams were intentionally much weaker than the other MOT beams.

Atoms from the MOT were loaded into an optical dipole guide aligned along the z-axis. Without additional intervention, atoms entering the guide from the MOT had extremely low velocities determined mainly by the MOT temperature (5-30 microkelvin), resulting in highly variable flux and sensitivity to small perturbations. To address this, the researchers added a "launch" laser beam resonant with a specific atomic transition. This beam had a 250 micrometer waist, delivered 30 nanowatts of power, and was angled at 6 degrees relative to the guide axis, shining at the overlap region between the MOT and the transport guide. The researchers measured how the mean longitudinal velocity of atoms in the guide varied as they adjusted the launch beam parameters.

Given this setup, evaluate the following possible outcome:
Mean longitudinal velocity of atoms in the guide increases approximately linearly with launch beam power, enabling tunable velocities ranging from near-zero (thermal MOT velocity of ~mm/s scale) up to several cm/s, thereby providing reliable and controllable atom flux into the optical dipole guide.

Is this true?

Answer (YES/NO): NO